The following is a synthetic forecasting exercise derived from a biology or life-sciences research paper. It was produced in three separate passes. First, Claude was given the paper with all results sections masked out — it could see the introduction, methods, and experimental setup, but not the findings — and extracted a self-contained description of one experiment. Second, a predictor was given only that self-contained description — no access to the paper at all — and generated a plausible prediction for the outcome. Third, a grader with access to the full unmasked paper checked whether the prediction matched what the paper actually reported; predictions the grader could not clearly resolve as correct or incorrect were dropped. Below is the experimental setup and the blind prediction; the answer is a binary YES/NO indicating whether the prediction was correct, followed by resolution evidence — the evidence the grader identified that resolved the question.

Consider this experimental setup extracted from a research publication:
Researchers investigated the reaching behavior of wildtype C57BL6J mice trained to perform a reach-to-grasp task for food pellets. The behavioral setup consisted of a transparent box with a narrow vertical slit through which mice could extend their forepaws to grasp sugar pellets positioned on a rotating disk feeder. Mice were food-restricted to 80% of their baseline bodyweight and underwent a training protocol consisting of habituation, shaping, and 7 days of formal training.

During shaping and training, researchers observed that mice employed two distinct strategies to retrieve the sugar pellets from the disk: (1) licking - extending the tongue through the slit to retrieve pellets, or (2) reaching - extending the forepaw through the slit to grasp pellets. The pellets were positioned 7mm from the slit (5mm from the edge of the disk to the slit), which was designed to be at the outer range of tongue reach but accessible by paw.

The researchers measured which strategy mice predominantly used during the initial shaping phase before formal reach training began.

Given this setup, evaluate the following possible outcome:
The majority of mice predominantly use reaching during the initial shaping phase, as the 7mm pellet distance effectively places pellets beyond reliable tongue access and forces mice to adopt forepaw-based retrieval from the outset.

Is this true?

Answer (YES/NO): NO